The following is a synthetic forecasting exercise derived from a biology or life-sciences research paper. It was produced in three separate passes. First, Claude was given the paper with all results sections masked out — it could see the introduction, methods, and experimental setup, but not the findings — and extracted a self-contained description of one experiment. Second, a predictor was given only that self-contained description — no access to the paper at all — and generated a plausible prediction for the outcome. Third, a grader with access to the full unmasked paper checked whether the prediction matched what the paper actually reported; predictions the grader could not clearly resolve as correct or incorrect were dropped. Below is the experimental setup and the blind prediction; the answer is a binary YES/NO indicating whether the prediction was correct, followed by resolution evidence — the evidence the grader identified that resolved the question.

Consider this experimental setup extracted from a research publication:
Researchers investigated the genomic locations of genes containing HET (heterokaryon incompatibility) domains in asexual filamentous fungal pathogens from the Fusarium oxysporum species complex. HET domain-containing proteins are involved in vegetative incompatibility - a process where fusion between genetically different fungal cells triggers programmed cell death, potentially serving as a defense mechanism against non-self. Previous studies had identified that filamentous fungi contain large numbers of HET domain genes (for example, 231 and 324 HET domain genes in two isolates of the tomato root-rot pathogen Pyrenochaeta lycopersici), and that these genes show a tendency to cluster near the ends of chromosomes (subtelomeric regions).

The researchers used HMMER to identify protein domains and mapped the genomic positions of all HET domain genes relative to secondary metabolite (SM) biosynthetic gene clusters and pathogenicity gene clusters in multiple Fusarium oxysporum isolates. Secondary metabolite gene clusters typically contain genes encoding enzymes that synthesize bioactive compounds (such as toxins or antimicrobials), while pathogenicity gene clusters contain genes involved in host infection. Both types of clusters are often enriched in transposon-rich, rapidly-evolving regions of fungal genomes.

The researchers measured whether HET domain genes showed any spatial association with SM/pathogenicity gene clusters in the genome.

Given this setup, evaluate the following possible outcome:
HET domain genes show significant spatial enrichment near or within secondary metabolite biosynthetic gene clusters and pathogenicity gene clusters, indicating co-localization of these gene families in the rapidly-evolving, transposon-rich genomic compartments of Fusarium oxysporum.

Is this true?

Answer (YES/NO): YES